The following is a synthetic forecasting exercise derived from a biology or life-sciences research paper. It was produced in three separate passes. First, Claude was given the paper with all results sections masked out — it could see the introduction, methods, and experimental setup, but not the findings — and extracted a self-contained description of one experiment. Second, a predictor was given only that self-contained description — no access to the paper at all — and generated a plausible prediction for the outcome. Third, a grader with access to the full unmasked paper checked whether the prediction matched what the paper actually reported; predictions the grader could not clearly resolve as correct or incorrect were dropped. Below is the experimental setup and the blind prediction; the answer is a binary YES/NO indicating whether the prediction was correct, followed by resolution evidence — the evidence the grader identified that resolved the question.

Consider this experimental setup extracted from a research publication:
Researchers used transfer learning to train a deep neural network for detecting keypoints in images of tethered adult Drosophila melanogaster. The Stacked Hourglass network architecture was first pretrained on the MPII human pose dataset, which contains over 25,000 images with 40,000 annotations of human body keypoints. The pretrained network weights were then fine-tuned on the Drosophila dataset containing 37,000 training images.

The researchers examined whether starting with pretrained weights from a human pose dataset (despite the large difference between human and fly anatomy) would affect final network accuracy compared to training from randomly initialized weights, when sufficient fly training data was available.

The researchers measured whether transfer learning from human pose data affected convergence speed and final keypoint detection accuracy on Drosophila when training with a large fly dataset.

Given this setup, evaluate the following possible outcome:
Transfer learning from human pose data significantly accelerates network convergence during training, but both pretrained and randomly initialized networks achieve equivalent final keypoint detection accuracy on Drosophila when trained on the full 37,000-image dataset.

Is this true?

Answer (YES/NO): YES